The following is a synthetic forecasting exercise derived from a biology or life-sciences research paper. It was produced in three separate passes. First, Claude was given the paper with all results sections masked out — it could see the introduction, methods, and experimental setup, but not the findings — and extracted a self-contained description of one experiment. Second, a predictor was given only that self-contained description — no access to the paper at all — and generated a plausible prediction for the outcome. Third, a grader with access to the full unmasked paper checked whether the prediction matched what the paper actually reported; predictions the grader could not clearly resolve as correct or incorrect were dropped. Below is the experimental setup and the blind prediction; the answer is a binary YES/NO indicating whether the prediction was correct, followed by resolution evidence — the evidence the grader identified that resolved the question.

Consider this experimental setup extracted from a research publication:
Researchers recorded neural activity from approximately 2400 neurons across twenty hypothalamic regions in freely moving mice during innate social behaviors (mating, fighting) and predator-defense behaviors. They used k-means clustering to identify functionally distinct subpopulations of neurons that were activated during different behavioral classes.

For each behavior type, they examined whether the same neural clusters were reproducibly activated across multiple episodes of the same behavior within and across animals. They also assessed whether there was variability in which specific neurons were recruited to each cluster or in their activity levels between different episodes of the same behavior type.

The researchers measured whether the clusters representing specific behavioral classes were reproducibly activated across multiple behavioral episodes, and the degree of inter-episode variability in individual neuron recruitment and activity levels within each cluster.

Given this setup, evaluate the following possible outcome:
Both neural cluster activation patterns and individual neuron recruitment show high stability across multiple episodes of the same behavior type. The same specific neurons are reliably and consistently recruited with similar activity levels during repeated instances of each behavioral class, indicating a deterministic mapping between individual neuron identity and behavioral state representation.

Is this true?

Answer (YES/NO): NO